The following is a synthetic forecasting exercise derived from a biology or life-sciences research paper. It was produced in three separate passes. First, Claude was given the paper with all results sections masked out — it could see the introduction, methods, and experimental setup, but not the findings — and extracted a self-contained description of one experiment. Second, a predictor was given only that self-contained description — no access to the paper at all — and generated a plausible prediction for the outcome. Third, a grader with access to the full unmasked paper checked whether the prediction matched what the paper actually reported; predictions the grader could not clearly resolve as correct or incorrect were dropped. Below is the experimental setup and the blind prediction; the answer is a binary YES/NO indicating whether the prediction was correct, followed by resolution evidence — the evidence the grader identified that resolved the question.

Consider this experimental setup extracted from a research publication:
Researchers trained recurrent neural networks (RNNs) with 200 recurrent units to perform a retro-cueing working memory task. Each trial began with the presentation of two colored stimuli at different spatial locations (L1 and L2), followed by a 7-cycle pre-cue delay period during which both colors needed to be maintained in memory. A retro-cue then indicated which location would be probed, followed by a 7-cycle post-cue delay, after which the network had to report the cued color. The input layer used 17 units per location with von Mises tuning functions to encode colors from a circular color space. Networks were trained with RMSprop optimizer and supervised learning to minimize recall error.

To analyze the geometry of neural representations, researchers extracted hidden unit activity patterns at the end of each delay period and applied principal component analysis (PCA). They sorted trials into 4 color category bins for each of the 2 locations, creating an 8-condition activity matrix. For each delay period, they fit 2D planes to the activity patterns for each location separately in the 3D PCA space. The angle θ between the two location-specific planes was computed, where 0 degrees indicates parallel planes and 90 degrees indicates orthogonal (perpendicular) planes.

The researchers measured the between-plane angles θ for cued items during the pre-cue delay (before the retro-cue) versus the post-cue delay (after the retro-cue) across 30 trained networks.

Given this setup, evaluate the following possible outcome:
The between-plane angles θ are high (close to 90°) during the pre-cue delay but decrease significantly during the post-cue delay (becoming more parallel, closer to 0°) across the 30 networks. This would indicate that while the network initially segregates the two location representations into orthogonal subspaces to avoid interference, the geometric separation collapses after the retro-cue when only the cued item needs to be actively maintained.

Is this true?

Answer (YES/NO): YES